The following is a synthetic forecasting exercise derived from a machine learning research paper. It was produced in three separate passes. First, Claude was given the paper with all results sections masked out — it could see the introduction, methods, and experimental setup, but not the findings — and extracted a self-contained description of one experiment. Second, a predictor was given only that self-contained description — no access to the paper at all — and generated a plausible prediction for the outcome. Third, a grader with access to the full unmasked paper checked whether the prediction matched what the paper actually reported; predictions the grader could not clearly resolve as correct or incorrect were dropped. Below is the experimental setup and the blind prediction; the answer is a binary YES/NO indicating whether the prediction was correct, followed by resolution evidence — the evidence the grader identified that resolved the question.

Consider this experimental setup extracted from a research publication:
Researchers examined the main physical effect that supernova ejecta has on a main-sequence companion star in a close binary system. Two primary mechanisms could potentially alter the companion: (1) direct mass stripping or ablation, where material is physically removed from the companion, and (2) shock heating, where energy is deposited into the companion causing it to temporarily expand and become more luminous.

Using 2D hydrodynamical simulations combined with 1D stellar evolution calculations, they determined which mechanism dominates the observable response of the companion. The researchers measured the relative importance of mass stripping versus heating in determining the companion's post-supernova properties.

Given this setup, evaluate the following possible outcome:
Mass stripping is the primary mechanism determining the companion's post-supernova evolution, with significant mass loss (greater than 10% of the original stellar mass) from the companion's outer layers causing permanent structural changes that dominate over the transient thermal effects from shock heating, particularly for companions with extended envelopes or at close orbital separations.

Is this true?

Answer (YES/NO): NO